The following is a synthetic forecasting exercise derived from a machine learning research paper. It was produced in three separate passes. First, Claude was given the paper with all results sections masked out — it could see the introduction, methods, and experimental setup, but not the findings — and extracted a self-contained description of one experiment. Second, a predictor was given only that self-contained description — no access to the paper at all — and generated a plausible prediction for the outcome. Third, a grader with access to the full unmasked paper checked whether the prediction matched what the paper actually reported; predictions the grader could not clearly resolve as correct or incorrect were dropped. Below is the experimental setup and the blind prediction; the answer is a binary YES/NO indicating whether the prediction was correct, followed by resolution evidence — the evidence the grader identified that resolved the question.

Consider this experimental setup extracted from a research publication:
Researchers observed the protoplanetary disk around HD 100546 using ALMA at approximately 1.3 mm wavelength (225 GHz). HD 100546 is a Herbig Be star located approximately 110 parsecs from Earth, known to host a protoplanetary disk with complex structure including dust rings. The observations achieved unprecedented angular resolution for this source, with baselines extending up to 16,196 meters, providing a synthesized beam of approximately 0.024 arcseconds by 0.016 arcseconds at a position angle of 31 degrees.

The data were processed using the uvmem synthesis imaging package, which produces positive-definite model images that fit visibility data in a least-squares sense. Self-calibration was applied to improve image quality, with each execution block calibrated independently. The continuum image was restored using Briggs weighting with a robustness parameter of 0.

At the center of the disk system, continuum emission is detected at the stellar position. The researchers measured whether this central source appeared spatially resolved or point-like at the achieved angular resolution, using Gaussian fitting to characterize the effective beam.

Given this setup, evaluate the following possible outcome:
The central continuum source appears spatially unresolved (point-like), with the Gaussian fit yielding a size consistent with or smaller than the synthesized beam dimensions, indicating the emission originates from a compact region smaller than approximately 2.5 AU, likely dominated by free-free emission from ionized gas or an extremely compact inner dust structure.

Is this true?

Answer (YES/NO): YES